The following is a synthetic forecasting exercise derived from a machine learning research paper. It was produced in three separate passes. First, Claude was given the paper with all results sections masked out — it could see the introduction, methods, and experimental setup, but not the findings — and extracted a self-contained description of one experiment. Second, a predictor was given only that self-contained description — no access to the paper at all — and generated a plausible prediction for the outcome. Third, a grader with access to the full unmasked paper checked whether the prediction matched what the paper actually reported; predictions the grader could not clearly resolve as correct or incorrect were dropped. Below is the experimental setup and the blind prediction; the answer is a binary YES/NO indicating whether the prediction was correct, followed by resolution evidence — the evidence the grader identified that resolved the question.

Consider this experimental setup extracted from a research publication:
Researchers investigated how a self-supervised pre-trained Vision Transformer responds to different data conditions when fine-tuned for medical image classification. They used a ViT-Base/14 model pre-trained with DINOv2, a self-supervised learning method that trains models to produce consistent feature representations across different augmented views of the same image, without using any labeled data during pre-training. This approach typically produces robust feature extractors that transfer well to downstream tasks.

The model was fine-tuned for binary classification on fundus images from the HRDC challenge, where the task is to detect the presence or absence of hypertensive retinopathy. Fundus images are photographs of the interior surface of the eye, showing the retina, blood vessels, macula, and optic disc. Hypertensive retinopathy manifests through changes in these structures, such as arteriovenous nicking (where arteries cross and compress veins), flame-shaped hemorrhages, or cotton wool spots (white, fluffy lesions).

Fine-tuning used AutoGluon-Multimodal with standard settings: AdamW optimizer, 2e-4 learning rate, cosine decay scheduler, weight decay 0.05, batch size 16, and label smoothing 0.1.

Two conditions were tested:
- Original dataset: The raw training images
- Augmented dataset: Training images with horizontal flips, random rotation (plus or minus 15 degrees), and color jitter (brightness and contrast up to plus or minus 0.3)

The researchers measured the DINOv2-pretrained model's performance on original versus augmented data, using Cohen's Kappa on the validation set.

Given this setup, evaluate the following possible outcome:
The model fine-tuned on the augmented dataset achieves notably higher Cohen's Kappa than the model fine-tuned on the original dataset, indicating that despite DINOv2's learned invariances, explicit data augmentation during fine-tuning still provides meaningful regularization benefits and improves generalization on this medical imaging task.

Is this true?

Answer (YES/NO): YES